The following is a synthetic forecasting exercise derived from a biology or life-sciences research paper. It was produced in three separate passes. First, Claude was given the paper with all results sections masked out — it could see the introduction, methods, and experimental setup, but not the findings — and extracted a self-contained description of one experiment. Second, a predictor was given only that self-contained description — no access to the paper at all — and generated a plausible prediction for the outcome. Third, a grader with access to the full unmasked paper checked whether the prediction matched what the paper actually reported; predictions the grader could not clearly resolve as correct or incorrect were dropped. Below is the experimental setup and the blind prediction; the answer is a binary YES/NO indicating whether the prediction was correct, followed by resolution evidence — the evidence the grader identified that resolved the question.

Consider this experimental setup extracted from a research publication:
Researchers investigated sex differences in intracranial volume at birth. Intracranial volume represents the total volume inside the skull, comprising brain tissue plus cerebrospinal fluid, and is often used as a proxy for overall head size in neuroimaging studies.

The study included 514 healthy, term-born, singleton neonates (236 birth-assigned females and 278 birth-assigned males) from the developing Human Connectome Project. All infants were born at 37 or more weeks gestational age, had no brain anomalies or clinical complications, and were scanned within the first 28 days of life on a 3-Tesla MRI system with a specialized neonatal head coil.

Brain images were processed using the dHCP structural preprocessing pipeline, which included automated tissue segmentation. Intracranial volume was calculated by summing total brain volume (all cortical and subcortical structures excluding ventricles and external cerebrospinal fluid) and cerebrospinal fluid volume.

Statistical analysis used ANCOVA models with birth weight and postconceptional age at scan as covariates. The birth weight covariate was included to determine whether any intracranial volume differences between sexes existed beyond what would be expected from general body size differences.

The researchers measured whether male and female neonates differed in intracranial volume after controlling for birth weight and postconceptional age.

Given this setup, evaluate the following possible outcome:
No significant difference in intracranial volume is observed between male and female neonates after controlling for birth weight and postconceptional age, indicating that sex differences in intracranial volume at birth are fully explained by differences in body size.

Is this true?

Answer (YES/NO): NO